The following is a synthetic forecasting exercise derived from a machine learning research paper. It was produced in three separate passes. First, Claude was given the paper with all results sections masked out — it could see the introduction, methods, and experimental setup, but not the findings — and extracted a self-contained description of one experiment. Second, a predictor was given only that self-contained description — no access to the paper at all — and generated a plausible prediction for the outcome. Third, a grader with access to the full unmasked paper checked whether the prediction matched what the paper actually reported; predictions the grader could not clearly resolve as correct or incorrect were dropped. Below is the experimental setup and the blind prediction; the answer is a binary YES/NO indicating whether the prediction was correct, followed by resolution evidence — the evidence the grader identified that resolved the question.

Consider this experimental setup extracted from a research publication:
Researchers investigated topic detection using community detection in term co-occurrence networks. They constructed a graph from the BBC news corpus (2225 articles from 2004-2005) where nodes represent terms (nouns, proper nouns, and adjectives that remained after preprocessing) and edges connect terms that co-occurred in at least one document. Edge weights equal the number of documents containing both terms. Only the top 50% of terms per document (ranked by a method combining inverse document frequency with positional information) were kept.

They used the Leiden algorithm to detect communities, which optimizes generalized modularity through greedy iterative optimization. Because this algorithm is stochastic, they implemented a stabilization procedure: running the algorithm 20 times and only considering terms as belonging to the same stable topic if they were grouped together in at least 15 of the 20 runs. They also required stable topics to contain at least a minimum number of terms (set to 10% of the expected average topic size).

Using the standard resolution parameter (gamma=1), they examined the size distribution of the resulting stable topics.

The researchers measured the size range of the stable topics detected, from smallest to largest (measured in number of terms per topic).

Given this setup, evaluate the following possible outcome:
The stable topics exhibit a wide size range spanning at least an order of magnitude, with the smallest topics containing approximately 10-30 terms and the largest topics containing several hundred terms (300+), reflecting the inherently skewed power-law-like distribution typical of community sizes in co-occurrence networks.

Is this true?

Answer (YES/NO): NO